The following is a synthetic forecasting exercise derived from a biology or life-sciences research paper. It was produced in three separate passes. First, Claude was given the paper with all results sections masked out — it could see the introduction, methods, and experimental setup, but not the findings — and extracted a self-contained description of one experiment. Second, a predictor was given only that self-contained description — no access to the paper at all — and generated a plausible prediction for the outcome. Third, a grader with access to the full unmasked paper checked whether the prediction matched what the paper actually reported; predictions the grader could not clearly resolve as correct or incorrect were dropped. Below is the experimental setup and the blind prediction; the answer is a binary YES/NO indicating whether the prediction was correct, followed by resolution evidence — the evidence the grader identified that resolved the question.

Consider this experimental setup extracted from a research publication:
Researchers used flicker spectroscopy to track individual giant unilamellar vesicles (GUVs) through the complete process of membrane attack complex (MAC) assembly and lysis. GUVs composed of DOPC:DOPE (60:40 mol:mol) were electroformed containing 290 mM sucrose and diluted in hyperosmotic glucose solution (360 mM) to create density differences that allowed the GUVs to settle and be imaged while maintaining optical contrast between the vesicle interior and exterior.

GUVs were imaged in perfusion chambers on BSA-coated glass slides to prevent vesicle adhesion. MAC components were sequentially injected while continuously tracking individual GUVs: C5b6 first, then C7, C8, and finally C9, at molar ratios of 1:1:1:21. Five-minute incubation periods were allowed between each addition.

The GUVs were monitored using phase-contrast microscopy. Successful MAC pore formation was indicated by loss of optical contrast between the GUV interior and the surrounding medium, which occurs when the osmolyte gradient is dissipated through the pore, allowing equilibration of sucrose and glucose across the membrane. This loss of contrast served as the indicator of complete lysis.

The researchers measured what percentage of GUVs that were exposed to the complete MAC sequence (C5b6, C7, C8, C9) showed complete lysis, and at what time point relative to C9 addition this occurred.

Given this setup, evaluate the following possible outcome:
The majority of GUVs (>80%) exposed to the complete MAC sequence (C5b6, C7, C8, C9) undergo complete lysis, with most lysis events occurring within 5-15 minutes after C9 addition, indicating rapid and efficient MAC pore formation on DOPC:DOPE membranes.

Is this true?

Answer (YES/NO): YES